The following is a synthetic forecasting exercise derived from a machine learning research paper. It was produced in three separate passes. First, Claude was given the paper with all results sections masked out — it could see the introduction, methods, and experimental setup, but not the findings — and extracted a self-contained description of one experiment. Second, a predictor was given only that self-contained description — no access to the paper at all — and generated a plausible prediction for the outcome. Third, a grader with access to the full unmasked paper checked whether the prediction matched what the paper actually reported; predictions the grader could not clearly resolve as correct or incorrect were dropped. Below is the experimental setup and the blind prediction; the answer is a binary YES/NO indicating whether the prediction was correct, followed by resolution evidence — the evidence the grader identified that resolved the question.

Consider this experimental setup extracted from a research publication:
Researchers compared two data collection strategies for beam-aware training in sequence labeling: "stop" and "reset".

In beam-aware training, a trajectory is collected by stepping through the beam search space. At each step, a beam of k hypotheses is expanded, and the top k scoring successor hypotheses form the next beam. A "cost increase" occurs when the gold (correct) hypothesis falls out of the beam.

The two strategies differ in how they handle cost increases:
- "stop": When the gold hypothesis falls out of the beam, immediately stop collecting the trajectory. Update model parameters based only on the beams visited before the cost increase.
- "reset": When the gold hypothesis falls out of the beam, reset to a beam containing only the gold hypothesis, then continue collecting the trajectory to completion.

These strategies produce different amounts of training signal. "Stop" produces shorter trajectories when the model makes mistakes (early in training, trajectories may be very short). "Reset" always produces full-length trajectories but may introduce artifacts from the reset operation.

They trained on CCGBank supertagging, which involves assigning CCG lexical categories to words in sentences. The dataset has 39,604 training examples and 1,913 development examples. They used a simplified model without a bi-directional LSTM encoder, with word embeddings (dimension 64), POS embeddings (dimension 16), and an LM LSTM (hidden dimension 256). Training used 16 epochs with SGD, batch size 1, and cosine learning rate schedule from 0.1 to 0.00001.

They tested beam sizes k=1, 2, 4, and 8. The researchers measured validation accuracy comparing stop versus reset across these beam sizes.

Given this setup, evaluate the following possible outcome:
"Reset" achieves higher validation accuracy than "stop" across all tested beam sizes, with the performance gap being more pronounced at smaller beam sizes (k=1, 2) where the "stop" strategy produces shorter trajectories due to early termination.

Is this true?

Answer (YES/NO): NO